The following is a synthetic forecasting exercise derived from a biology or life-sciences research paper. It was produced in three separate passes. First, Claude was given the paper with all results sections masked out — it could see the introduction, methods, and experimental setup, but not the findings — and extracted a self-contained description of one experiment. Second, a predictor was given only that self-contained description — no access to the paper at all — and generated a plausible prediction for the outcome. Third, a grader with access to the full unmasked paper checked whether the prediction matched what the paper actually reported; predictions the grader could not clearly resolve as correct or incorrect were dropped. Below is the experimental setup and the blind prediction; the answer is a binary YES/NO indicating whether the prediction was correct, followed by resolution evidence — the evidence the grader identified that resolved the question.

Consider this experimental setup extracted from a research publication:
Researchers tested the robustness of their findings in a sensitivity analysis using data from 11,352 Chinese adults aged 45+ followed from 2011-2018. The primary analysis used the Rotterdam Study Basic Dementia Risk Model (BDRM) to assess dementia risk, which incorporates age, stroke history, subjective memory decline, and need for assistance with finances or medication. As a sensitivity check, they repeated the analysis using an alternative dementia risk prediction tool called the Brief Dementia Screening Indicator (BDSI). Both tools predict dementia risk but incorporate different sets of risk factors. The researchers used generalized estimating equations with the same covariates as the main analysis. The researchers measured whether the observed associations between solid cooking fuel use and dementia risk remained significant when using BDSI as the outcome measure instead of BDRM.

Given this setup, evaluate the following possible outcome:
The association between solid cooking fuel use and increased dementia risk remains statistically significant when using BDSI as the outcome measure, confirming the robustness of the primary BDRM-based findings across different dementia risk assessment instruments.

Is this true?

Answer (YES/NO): YES